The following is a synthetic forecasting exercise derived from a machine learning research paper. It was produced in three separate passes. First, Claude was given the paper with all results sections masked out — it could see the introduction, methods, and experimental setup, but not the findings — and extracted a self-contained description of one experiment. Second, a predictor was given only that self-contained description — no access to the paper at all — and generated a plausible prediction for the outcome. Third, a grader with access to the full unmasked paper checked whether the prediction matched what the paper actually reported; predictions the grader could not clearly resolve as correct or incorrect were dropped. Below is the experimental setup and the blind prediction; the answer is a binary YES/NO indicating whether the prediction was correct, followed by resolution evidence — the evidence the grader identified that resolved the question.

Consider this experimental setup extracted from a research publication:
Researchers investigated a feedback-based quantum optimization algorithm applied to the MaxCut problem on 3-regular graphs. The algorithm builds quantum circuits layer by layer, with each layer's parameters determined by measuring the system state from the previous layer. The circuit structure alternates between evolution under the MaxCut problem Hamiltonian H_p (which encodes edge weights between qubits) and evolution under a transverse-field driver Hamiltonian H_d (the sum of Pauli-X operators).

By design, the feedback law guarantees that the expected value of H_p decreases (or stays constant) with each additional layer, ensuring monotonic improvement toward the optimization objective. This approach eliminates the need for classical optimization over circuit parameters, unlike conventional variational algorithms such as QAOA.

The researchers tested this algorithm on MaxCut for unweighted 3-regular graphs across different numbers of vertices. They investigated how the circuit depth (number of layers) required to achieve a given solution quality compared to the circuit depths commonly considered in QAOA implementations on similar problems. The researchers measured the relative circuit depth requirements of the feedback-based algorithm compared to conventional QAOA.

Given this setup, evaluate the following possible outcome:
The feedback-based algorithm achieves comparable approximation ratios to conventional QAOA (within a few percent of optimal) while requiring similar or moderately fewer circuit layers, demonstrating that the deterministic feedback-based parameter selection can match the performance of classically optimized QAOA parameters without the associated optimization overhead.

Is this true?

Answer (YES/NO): NO